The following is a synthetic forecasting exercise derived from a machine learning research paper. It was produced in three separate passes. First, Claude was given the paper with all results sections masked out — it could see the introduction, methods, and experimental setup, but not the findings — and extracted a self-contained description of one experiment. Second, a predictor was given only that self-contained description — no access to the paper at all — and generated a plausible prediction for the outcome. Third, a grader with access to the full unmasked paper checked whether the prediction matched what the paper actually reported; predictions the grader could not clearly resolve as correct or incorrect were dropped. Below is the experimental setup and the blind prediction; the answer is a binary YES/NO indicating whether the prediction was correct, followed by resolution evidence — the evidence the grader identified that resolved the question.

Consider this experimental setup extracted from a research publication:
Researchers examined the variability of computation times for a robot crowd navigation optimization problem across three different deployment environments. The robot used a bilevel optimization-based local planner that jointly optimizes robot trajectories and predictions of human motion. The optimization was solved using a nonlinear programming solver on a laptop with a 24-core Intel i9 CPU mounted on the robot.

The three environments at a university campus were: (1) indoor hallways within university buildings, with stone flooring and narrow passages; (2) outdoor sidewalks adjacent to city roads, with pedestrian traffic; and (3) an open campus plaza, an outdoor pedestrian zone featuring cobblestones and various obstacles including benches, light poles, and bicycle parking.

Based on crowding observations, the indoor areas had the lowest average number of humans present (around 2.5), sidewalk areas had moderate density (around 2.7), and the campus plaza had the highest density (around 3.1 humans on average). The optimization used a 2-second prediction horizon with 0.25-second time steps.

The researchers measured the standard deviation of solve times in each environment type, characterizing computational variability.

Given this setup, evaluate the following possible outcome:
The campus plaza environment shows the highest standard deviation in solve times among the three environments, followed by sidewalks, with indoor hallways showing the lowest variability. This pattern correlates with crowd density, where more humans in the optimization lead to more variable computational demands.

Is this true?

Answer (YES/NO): NO